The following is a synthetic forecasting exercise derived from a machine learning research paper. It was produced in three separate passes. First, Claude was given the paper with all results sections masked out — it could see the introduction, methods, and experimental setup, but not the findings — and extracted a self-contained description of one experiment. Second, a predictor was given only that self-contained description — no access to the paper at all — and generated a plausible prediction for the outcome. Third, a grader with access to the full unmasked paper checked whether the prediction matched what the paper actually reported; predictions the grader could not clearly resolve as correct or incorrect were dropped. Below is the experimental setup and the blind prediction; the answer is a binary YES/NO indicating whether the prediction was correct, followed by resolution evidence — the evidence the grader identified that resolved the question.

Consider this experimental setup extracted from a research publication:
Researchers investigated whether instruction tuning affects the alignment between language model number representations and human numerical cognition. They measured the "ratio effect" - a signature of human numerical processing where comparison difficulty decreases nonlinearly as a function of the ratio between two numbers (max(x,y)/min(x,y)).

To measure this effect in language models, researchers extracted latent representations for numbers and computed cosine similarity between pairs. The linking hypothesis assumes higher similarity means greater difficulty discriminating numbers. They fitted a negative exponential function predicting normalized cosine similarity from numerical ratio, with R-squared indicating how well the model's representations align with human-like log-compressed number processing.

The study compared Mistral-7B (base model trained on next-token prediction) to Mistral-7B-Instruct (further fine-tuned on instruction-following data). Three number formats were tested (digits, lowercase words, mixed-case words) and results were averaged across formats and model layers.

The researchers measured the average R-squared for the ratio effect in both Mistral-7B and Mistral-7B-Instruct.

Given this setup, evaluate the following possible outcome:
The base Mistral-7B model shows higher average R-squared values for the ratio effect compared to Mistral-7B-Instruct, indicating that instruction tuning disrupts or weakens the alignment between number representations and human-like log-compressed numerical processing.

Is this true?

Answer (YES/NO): NO